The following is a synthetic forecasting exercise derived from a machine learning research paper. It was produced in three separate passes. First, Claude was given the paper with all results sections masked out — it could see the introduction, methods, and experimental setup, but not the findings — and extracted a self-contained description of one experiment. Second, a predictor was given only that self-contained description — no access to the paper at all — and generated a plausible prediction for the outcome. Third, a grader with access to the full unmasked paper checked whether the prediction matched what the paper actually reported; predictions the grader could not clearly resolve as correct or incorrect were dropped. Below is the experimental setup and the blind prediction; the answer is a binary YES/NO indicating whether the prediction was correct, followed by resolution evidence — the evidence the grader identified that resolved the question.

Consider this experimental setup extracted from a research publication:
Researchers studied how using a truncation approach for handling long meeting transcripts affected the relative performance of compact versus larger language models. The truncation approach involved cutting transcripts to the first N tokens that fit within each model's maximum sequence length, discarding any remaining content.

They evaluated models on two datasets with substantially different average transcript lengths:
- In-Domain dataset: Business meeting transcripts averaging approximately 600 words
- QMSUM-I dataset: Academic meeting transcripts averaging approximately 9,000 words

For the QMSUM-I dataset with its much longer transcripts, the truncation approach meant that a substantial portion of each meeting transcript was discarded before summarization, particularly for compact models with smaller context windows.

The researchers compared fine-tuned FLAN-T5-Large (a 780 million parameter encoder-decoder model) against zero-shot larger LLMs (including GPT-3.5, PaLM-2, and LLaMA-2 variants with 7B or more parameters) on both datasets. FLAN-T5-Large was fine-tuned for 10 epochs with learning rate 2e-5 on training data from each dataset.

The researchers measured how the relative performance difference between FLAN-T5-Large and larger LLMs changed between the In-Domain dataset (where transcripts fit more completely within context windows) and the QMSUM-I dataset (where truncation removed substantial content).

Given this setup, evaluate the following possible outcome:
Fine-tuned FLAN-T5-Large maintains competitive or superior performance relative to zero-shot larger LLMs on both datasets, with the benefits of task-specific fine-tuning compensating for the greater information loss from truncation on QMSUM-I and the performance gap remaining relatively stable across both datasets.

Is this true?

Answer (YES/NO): NO